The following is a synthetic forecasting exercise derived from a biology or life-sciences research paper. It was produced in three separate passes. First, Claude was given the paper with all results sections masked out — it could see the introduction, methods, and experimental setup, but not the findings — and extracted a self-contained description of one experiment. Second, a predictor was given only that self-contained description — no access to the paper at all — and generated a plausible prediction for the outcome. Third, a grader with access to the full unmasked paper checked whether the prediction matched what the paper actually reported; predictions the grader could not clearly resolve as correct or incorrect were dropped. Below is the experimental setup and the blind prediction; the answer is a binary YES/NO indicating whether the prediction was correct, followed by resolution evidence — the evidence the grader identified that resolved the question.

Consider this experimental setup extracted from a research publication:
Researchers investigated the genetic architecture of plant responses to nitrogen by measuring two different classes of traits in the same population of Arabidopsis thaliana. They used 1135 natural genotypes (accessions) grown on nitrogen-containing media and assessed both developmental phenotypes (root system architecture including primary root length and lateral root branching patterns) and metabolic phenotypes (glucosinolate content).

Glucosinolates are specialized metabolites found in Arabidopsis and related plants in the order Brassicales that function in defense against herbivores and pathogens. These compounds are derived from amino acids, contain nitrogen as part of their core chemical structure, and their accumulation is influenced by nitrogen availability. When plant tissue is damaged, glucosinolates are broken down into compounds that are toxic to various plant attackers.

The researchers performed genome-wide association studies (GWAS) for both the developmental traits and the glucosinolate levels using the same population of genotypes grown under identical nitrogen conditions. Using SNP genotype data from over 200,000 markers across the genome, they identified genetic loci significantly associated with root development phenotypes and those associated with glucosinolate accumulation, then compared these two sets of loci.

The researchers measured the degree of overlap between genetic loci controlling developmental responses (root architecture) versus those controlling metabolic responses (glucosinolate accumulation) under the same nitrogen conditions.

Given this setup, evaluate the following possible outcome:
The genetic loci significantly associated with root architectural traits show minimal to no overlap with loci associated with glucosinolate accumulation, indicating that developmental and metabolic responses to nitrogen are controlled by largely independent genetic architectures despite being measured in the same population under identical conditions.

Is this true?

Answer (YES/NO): YES